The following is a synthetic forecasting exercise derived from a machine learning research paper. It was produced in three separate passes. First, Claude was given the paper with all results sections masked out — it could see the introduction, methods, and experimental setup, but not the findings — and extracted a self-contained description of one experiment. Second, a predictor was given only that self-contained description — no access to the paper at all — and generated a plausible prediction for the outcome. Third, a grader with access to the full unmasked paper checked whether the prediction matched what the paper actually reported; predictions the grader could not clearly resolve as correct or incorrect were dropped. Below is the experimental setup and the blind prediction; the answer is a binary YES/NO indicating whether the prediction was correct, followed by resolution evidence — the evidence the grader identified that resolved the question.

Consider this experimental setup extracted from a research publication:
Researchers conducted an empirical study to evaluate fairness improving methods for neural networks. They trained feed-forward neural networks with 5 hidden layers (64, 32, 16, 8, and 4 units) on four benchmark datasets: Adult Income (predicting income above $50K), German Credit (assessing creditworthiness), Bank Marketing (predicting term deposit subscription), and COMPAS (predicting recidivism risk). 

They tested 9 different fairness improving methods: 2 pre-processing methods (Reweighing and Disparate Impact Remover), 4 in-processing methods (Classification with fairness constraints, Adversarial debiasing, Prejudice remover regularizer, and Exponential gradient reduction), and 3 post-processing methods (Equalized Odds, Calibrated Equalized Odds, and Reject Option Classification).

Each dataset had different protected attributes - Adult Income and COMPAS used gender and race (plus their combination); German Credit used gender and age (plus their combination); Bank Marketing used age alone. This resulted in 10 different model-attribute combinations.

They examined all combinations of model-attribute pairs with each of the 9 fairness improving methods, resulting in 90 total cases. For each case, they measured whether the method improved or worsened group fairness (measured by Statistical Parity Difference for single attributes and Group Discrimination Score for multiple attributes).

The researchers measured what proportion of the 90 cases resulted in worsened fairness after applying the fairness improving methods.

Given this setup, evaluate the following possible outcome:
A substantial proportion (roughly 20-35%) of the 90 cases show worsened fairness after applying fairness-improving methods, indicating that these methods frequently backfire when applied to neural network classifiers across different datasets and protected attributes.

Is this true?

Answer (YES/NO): YES